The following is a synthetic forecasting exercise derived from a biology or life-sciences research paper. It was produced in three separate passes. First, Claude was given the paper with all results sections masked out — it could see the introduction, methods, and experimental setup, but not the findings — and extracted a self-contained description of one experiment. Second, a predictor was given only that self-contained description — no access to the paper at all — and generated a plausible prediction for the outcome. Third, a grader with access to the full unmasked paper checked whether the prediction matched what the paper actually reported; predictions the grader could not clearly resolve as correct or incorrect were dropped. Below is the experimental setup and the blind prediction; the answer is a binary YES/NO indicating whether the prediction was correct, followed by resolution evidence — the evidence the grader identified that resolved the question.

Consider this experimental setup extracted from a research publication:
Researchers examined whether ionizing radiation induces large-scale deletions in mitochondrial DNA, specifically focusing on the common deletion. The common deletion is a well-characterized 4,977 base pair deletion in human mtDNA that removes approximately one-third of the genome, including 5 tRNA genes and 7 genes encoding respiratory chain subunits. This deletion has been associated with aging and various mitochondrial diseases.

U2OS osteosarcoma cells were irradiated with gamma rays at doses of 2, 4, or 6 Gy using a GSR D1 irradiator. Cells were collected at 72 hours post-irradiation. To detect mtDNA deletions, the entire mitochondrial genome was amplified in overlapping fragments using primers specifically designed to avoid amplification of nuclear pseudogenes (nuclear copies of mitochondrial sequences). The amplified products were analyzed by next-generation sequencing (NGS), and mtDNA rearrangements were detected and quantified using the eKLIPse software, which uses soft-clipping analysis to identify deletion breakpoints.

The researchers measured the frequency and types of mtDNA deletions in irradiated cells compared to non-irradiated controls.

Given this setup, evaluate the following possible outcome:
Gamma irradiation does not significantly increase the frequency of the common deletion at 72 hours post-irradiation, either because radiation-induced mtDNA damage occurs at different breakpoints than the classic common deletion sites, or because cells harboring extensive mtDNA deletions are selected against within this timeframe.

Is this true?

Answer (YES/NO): NO